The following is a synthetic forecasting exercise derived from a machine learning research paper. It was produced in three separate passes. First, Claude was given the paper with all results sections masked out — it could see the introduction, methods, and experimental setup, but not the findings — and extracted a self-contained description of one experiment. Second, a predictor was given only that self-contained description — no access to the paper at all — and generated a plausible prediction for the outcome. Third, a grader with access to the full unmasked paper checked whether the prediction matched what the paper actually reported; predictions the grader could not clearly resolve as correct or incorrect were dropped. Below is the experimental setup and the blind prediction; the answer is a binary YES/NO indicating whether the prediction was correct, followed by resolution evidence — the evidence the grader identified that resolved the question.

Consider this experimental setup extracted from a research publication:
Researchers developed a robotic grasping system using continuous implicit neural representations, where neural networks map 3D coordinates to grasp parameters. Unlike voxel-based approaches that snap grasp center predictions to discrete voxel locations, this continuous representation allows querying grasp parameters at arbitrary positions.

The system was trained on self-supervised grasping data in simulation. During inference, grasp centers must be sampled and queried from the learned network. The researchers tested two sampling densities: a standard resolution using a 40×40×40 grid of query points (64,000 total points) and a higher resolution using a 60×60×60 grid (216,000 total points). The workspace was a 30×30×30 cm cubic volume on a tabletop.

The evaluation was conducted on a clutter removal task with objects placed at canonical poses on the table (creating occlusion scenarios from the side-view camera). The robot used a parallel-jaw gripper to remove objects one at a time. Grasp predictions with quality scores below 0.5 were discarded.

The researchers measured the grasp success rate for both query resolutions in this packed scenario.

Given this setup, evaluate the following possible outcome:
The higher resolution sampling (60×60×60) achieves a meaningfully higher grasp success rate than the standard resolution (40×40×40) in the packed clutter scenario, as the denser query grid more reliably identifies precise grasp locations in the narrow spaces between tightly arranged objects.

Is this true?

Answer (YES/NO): YES